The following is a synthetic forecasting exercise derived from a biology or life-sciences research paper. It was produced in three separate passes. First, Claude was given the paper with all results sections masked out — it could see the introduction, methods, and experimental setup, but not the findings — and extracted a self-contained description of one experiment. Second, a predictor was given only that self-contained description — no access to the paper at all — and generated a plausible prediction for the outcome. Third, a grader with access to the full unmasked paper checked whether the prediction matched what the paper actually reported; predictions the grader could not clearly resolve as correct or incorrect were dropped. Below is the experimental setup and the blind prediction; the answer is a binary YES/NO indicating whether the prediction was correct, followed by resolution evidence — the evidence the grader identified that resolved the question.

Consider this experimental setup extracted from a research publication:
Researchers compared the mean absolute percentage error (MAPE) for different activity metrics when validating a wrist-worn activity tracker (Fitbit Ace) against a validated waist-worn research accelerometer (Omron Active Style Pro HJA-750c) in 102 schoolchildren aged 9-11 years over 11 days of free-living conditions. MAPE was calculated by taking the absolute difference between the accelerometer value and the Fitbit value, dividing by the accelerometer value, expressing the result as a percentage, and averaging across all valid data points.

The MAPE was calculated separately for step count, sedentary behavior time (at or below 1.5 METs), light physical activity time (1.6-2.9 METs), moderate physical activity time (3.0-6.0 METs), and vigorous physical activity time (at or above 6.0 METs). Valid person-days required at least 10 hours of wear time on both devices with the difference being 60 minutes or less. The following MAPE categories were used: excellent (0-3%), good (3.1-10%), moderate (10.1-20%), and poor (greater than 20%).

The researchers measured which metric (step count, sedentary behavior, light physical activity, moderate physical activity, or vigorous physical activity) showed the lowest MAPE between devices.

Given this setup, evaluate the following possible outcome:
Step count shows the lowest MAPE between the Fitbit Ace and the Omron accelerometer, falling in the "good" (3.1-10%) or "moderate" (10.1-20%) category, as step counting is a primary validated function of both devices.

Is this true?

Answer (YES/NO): NO